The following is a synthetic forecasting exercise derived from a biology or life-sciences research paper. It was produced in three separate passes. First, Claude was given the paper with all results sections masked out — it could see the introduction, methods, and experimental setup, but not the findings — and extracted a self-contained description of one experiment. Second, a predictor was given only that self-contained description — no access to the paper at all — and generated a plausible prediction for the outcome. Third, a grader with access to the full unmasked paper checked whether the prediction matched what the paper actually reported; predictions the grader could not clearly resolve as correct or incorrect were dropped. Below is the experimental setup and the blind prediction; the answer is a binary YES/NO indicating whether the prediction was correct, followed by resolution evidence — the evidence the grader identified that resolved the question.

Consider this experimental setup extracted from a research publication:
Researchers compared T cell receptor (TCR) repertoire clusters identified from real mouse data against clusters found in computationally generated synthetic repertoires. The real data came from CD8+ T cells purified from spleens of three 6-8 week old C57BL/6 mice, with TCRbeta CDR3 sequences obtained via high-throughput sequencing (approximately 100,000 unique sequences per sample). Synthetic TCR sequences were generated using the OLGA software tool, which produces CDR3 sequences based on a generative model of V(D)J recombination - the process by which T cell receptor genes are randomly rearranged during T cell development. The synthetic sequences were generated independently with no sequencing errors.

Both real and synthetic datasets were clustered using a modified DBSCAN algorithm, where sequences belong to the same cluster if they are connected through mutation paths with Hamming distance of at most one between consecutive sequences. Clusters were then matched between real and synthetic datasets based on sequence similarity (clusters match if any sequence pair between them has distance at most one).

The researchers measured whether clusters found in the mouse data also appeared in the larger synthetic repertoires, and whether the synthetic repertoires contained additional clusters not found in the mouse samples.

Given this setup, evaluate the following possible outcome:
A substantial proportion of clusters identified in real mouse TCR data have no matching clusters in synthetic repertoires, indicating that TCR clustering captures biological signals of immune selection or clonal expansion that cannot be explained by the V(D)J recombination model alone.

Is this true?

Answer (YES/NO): NO